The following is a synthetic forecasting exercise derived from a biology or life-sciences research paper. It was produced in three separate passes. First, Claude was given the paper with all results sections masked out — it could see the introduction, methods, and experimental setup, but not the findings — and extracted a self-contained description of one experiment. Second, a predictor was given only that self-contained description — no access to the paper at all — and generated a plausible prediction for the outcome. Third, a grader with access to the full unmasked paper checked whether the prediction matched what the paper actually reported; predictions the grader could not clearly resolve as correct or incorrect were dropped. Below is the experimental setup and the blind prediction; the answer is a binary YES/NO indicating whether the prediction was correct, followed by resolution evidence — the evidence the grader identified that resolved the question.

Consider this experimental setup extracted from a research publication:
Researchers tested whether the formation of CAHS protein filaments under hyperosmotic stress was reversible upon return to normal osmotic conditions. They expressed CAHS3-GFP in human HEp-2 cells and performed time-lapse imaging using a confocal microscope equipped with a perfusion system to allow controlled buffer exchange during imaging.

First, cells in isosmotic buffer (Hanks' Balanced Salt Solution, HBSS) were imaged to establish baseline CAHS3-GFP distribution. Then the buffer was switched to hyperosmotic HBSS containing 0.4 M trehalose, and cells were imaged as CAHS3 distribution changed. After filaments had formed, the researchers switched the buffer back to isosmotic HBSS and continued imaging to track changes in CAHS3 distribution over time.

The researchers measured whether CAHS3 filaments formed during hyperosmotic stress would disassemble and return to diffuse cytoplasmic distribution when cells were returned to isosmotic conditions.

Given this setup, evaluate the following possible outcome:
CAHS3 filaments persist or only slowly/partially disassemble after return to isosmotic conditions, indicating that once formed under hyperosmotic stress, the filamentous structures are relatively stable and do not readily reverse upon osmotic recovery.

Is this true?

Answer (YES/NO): NO